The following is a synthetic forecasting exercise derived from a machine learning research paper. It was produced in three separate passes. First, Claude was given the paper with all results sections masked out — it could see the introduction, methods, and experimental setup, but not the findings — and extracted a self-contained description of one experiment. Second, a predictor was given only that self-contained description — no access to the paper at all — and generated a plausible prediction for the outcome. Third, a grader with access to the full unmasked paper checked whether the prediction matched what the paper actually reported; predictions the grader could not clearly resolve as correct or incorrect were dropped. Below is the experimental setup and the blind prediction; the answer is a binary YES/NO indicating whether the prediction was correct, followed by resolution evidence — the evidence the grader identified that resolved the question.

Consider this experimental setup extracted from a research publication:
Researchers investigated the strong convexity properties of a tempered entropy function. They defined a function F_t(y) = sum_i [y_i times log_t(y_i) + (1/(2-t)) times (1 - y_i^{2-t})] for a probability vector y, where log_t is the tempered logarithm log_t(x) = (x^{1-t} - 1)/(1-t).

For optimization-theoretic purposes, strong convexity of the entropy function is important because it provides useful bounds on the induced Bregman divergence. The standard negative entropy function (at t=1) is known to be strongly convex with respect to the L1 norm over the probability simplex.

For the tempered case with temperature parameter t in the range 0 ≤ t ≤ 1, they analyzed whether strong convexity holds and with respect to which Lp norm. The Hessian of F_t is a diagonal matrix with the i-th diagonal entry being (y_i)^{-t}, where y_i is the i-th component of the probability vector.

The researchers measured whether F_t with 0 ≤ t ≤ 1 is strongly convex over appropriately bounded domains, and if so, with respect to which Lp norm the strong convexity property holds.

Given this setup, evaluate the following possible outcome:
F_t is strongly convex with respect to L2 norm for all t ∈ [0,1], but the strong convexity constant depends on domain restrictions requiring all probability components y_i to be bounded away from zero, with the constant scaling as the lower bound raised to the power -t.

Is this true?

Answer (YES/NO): NO